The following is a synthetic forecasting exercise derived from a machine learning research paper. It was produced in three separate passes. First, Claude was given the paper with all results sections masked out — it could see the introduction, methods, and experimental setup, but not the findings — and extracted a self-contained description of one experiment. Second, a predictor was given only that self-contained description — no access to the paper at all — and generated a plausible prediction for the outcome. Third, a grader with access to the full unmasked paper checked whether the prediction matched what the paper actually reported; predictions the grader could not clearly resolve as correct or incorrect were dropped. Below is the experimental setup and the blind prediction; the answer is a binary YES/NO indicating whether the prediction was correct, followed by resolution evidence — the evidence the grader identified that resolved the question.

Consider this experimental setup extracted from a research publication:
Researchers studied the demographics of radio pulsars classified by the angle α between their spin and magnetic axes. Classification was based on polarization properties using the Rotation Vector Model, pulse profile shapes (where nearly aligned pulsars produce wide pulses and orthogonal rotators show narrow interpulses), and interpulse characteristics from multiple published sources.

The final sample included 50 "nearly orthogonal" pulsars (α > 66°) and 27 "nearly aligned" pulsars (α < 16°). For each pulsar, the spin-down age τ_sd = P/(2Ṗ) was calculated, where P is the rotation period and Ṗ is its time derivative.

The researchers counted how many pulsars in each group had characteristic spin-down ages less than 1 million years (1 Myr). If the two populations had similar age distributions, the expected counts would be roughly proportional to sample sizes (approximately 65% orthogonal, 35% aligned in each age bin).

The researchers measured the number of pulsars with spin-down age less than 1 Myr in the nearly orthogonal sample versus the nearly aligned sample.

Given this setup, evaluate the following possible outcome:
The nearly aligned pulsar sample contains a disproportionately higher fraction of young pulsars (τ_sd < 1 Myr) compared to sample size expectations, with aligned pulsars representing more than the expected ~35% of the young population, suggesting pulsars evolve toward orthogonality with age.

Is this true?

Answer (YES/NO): NO